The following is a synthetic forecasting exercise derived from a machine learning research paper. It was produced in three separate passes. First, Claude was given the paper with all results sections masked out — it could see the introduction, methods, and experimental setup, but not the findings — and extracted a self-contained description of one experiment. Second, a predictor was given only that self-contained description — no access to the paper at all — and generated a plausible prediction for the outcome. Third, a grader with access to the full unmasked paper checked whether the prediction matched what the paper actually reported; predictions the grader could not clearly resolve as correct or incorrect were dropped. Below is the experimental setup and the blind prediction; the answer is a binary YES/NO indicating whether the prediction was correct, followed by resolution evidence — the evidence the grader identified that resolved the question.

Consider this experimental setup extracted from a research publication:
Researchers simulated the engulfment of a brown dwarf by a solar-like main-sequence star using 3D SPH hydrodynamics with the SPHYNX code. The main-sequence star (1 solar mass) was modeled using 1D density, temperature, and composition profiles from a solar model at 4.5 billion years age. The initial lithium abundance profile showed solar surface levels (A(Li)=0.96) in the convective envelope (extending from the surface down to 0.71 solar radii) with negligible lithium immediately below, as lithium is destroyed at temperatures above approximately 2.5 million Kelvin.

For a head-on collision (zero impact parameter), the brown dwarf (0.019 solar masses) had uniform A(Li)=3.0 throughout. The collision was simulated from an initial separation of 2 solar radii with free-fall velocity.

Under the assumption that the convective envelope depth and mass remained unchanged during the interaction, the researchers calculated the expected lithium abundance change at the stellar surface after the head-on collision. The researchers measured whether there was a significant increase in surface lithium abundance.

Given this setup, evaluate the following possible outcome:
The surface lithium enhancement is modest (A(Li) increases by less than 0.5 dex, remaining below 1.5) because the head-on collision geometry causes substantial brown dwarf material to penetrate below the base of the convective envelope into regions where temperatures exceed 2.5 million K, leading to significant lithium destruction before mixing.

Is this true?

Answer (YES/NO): YES